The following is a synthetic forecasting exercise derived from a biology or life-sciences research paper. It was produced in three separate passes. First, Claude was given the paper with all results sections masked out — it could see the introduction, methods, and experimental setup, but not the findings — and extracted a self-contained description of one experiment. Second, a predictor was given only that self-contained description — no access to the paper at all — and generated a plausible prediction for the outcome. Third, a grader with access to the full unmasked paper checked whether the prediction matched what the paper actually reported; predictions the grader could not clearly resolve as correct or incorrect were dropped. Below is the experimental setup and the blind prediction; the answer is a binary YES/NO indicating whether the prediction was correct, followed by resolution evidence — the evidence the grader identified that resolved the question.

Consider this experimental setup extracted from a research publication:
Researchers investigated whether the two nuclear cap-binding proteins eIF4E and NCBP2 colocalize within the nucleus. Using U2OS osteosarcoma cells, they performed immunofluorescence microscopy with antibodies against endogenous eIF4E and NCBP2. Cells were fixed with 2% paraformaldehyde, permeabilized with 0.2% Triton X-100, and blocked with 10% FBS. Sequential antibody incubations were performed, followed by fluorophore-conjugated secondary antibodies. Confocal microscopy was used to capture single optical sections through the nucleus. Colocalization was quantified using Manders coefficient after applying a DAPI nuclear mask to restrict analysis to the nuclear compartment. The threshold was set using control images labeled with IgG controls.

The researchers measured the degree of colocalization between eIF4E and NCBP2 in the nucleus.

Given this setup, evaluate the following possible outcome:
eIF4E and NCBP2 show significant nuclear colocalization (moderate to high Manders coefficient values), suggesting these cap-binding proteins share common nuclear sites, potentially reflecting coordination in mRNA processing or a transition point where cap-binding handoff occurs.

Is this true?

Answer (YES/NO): NO